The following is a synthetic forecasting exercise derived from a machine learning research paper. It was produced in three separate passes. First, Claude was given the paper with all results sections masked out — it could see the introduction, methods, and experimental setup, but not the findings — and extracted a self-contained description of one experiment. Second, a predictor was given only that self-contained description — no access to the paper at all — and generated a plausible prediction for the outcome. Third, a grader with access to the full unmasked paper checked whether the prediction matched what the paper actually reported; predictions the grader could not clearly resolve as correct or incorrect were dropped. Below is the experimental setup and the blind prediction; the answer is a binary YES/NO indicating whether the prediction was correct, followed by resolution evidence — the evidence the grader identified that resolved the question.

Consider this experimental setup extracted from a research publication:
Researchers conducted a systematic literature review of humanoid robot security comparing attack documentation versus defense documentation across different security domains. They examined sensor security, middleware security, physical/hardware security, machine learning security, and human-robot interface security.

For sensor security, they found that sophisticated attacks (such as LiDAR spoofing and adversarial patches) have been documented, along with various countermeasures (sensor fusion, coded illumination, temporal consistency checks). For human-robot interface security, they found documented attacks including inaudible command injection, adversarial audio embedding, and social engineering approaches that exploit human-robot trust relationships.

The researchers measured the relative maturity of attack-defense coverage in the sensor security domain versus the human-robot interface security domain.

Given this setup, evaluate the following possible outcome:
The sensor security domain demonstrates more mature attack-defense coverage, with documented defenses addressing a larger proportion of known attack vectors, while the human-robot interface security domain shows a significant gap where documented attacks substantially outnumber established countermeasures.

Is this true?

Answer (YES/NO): YES